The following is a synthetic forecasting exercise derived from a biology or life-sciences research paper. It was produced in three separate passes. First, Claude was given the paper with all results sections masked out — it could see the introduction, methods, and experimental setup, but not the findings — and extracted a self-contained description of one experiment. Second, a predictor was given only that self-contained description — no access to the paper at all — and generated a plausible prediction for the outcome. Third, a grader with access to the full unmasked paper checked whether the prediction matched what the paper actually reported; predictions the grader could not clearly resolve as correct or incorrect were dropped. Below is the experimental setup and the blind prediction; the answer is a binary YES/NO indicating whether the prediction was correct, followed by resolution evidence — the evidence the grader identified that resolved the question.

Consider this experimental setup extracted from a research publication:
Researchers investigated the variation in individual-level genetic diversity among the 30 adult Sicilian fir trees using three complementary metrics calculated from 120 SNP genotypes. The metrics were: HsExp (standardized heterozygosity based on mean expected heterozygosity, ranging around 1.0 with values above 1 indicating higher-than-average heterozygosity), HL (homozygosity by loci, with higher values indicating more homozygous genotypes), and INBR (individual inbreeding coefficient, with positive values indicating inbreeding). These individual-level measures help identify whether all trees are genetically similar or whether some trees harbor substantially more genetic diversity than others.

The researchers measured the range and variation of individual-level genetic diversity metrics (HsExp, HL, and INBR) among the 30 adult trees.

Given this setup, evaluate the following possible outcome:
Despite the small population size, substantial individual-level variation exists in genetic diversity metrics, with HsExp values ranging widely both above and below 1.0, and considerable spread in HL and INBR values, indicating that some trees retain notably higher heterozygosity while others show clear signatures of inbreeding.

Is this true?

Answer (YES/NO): YES